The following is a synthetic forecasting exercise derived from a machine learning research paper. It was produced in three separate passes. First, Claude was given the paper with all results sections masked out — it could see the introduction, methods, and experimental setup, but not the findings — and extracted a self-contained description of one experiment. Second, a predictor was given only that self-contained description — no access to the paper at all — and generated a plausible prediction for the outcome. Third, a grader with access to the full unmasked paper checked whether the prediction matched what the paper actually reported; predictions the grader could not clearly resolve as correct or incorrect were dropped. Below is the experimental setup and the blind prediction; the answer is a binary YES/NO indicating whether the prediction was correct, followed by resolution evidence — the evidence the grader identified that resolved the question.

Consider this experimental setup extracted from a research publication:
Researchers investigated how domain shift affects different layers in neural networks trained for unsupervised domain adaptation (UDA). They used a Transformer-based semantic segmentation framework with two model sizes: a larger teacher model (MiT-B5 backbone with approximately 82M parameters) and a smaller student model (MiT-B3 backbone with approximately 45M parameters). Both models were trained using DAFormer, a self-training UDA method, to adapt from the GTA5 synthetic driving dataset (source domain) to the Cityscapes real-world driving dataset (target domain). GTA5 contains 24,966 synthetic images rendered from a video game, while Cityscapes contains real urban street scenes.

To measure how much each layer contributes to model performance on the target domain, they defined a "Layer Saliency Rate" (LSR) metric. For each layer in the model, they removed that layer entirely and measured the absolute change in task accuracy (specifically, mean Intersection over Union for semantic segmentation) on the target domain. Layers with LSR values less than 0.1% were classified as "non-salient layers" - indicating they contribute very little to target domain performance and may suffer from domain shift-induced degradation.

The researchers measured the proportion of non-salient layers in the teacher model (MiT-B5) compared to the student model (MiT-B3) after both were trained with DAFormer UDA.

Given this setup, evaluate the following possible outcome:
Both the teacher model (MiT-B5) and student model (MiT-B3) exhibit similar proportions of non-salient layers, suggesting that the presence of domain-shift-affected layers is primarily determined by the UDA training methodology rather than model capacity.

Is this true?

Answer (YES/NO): NO